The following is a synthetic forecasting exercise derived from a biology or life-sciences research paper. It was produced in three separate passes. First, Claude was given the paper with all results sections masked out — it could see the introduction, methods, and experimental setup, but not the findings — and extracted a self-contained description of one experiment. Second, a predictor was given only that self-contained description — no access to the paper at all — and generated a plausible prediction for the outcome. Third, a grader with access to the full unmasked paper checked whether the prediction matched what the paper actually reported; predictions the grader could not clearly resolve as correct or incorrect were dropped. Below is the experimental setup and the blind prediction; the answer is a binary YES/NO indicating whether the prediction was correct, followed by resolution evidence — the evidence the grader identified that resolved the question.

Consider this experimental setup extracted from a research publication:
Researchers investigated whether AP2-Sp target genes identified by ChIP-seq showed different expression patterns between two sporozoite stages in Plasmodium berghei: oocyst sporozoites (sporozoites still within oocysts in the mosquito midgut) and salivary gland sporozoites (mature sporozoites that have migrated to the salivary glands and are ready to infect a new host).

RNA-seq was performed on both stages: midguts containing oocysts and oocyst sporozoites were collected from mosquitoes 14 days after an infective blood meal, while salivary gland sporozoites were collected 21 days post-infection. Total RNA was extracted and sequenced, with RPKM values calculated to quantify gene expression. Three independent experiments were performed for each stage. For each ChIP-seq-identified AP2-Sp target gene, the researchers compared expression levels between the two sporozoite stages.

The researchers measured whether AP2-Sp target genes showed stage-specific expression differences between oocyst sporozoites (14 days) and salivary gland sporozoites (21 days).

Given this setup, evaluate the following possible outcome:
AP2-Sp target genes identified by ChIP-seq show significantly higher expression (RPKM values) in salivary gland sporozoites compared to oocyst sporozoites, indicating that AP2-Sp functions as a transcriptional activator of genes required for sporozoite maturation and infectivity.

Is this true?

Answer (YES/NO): NO